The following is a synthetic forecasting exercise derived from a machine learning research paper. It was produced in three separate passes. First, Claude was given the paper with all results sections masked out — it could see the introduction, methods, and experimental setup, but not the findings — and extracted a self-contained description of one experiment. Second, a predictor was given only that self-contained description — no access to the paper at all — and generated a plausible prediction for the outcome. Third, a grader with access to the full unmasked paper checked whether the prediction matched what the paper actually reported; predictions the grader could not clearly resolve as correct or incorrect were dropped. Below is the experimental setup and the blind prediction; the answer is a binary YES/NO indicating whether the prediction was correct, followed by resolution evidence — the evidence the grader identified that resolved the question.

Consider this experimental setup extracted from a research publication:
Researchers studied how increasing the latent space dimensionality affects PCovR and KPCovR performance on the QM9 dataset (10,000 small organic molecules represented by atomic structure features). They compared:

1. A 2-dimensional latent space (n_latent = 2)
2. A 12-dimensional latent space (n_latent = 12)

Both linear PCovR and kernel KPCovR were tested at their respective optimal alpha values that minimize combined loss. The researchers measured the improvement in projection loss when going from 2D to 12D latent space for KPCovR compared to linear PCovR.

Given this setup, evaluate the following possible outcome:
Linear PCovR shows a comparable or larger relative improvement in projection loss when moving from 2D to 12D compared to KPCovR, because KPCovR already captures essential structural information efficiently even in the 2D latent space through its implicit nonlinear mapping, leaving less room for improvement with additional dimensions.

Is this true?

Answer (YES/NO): NO